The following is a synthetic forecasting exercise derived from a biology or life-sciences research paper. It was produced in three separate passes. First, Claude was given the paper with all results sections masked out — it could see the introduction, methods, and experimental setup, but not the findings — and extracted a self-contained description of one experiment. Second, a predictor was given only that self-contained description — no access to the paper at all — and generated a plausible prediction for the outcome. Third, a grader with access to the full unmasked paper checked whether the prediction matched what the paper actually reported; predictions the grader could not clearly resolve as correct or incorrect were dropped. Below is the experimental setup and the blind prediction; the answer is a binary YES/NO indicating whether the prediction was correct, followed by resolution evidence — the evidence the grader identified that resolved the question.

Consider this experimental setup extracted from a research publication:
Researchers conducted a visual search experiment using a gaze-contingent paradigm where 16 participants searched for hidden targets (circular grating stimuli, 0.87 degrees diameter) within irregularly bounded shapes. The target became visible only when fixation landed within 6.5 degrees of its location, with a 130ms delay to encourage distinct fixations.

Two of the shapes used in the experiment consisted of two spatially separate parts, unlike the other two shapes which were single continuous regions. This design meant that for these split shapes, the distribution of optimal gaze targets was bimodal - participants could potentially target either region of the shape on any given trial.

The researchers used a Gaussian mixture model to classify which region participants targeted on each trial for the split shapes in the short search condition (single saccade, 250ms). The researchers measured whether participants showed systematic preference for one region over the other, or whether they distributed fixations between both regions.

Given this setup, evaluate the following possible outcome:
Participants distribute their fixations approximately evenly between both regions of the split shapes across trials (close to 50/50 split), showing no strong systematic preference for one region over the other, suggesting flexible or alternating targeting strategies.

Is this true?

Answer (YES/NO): NO